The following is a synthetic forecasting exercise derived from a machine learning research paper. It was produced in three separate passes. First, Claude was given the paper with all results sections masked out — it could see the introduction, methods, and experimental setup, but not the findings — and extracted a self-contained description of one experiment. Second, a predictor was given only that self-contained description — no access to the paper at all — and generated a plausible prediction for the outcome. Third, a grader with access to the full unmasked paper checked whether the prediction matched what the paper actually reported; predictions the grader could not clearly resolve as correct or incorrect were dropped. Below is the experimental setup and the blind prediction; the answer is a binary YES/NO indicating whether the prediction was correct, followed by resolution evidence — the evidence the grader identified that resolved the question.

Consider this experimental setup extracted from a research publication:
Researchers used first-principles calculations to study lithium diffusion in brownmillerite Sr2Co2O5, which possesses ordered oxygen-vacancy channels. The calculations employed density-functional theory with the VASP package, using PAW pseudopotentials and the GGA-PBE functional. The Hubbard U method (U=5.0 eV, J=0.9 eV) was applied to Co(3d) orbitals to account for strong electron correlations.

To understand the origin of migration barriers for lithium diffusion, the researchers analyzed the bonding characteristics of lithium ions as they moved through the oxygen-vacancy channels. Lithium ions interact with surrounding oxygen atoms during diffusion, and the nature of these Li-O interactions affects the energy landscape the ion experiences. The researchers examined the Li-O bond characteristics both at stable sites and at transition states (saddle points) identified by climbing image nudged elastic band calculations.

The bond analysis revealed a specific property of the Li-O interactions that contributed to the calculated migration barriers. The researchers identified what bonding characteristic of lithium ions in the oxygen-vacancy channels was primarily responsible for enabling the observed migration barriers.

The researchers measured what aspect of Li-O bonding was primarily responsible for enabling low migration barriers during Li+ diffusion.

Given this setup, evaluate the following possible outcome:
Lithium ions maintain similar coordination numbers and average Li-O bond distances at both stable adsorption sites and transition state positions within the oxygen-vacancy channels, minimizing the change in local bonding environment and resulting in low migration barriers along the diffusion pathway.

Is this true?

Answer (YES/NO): NO